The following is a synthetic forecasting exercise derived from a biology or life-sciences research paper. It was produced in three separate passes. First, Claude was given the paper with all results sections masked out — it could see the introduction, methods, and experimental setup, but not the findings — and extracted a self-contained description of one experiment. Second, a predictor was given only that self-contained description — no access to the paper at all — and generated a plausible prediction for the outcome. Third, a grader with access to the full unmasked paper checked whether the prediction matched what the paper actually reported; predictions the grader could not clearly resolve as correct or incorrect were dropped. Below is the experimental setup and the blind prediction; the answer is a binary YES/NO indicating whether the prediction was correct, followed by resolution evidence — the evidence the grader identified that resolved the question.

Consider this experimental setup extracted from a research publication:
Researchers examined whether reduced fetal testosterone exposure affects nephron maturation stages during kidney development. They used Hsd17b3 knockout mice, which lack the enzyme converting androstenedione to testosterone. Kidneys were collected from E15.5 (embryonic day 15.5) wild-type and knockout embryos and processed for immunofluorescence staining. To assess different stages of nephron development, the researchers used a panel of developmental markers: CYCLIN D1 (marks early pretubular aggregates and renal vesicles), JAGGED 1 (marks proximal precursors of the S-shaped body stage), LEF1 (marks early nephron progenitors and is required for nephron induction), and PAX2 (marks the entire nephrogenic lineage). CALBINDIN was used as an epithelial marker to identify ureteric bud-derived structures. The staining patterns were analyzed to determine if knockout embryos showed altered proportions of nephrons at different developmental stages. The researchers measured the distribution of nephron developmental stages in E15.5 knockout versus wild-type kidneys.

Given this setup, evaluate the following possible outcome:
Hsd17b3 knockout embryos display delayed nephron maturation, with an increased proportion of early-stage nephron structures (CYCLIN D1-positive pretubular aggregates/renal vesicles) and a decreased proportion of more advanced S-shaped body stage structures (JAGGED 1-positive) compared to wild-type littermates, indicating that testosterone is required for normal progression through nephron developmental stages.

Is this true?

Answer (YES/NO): NO